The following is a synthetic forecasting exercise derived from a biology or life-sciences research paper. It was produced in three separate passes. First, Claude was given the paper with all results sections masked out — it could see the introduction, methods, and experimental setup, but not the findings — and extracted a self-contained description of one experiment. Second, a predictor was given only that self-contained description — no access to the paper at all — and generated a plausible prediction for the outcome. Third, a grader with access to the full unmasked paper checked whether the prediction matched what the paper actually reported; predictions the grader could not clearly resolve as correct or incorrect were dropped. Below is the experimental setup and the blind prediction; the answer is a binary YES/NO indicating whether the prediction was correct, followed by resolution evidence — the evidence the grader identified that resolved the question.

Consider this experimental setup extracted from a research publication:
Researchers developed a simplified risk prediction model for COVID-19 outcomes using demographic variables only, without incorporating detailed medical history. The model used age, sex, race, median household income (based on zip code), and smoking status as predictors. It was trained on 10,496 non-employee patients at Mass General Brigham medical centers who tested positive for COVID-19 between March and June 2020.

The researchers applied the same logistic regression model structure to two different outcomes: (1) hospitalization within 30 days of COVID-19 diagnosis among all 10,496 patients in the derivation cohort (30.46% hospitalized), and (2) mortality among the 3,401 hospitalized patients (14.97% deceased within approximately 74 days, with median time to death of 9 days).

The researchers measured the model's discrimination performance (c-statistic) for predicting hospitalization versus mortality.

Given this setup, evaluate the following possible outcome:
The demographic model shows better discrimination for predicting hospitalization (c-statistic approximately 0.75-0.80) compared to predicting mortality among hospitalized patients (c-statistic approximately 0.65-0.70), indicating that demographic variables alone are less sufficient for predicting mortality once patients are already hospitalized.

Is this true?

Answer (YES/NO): NO